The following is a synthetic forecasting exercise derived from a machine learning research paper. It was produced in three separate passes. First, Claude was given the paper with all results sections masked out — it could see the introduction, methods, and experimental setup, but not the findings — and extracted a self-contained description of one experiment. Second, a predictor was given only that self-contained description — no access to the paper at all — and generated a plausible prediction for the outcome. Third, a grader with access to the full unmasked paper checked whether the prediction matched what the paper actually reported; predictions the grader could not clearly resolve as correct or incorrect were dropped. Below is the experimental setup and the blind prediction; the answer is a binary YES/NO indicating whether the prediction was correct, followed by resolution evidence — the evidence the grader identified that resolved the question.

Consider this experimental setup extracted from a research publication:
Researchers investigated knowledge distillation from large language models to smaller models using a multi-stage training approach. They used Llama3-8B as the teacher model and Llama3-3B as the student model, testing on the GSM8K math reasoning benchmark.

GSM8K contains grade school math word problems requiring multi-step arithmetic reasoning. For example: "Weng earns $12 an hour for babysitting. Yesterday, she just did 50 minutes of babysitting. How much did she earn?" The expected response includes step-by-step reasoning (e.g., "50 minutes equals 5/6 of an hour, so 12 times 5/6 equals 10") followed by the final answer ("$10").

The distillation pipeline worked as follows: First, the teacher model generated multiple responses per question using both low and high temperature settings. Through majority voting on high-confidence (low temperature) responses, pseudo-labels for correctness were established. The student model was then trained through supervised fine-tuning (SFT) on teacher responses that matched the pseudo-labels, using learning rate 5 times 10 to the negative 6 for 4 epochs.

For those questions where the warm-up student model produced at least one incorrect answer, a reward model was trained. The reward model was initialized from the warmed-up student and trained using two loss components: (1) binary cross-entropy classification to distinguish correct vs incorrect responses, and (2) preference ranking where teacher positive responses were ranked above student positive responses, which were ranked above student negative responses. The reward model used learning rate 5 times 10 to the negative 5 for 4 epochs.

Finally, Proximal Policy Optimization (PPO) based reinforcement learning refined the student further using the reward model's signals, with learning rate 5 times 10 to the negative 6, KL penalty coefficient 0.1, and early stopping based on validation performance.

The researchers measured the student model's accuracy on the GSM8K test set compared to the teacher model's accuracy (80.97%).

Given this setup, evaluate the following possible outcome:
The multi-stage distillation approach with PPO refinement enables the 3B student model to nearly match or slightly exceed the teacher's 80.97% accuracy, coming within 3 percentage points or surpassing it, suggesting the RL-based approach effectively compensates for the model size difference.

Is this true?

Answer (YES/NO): YES